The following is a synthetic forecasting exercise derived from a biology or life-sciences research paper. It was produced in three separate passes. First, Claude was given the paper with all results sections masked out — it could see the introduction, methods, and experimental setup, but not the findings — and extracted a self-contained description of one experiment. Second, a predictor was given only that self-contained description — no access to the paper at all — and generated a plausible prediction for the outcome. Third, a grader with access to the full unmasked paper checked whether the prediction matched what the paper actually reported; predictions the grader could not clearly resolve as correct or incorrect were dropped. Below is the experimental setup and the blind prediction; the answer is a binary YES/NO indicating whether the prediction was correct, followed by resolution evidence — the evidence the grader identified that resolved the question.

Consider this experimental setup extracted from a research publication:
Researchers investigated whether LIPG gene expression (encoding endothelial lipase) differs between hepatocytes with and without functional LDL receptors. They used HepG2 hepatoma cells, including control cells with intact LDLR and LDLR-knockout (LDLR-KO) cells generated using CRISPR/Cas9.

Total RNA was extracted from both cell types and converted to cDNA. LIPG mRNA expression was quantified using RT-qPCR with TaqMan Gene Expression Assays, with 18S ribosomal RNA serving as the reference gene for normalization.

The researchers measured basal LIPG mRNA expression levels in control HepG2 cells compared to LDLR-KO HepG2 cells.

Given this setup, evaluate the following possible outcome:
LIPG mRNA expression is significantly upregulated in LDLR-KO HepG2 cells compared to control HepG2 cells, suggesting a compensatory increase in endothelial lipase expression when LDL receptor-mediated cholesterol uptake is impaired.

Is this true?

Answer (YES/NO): YES